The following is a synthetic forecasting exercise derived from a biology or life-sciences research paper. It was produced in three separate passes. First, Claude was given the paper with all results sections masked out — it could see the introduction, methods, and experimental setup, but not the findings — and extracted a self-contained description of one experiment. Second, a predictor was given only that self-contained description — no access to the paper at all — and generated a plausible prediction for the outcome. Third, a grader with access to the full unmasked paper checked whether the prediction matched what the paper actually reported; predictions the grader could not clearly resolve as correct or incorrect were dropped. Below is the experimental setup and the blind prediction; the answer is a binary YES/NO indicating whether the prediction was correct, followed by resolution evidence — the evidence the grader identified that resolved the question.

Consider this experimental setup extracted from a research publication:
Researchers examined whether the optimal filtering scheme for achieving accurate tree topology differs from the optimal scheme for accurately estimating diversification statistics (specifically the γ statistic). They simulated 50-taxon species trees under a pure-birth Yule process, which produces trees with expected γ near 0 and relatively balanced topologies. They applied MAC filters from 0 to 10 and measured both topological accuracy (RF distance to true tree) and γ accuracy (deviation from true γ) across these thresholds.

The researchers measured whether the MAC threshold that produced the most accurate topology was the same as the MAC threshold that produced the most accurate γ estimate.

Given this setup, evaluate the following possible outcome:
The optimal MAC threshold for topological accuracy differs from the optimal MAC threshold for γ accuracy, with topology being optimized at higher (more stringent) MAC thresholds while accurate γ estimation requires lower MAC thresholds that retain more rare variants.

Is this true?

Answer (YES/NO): YES